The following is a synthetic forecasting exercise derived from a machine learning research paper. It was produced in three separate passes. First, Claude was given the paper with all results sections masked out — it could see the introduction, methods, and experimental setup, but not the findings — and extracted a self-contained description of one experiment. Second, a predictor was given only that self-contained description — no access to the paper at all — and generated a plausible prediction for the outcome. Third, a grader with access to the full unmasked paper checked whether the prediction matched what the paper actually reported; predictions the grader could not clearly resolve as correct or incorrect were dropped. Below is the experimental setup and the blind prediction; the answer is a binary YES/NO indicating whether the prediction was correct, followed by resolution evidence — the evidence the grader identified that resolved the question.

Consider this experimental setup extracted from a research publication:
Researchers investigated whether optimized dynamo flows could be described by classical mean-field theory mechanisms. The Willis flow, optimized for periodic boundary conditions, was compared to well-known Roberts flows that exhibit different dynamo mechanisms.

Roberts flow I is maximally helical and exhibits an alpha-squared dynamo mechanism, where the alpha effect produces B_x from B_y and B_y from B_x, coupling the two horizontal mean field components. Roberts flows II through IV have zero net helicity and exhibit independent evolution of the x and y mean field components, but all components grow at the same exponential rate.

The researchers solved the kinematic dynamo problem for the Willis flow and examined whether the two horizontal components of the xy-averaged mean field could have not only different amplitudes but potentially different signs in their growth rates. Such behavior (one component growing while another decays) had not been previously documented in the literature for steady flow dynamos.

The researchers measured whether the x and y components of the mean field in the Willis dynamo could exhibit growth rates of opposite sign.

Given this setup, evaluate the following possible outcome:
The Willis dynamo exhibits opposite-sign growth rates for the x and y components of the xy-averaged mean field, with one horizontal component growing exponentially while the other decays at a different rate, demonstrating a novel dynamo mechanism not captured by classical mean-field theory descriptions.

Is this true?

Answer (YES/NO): YES